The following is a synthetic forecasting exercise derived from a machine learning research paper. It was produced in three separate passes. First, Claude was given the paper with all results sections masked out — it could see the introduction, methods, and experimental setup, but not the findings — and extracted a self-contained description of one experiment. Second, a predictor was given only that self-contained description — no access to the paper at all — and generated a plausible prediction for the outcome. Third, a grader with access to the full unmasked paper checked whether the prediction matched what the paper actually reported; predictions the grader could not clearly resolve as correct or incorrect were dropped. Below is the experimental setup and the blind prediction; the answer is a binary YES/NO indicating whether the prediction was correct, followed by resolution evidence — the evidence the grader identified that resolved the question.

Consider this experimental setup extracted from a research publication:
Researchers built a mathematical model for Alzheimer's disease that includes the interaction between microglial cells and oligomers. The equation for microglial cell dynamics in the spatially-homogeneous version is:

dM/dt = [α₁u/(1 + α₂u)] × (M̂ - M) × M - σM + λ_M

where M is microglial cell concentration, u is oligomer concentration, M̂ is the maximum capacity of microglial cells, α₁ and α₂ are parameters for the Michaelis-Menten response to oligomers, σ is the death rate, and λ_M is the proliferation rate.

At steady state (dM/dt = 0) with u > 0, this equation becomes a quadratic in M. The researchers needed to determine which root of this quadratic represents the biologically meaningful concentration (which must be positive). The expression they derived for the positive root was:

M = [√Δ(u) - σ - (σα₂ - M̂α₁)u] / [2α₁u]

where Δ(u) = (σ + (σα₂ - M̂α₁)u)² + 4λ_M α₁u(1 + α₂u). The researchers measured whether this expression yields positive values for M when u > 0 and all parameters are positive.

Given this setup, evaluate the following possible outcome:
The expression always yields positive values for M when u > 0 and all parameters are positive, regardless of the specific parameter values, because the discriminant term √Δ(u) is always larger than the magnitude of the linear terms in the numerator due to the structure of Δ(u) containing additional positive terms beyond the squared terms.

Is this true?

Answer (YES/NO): YES